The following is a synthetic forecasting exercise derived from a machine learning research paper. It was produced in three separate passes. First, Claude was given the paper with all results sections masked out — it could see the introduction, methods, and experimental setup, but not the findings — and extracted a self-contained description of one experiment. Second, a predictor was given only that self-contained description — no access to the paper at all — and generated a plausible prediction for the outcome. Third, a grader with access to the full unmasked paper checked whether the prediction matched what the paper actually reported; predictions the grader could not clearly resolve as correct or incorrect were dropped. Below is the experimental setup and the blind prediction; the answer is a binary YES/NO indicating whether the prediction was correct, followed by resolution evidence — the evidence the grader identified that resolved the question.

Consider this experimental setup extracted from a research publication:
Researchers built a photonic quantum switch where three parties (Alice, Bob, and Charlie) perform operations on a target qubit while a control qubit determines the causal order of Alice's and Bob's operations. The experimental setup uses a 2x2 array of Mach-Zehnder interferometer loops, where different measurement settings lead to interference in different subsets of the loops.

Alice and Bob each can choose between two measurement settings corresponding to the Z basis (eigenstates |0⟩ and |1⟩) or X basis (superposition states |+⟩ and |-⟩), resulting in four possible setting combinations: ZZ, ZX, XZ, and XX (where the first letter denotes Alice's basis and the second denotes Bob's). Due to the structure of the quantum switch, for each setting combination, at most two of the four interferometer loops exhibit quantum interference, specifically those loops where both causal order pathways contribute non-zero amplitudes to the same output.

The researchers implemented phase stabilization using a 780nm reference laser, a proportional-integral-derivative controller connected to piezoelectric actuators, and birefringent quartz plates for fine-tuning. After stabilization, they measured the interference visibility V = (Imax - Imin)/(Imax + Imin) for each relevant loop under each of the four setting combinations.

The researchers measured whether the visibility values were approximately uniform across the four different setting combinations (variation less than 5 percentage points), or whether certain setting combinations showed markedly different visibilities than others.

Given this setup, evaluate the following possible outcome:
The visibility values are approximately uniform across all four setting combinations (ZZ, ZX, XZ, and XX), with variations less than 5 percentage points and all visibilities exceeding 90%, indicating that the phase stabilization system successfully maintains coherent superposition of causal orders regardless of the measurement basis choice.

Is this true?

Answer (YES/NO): YES